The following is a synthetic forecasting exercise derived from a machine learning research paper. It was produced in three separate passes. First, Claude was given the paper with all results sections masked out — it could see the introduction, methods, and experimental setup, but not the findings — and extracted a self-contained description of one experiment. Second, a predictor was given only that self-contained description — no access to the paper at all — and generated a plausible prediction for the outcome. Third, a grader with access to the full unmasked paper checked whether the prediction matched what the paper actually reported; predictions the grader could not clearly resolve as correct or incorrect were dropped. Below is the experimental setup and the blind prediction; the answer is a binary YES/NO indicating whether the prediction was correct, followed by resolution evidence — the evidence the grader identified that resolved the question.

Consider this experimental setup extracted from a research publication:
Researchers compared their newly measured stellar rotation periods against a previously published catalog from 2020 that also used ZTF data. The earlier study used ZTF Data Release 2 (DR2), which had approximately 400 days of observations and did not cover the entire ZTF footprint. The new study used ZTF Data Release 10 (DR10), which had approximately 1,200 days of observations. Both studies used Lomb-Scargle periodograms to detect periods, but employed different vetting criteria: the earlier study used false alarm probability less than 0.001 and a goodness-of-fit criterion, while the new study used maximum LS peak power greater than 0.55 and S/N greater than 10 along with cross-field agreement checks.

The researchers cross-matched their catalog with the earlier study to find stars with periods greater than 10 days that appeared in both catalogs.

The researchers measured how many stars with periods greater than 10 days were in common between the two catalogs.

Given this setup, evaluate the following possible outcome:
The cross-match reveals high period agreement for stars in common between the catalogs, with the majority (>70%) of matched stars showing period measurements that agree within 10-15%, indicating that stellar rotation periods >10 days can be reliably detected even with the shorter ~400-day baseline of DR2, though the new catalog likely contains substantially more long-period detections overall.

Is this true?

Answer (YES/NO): NO